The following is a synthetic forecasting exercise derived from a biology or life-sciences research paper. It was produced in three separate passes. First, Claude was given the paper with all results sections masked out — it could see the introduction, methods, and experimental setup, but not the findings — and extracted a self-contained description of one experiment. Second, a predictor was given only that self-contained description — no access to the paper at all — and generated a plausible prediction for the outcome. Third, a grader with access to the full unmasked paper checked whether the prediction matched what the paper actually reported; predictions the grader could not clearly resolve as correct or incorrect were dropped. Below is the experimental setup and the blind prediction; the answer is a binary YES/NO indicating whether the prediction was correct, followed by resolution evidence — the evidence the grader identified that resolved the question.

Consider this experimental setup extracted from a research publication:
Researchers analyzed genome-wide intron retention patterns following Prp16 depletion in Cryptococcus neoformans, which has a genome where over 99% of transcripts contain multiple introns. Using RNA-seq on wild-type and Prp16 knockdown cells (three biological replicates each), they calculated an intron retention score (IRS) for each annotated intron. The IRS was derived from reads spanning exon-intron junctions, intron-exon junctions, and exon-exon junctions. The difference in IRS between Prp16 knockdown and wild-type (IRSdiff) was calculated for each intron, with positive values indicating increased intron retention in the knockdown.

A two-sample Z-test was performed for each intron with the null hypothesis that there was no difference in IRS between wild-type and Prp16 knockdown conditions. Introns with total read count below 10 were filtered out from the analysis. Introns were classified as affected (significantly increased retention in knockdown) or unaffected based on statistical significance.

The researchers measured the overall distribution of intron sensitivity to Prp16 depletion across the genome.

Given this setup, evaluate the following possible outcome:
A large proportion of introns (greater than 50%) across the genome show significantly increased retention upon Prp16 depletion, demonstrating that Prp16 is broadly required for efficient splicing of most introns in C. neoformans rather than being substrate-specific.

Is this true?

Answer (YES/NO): YES